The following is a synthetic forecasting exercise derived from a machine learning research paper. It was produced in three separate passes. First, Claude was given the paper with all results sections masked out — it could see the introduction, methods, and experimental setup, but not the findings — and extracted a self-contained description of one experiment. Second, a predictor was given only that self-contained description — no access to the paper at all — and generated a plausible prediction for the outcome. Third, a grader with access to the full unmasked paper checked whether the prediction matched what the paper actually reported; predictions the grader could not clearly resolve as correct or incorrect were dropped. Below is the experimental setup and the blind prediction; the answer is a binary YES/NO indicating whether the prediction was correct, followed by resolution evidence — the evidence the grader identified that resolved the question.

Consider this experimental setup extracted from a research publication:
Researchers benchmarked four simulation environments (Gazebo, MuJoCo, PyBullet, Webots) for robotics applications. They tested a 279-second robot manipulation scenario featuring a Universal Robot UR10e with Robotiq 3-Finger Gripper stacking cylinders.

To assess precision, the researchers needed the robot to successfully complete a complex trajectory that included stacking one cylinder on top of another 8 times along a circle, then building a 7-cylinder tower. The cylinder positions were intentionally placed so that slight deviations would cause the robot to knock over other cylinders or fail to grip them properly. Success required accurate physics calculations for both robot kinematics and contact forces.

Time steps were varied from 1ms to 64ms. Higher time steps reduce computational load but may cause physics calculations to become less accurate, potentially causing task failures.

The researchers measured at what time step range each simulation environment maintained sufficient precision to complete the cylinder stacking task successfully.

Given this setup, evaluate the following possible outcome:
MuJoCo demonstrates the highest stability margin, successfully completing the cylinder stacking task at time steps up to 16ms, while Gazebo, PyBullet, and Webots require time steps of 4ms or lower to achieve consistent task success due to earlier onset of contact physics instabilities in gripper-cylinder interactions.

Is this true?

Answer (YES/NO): NO